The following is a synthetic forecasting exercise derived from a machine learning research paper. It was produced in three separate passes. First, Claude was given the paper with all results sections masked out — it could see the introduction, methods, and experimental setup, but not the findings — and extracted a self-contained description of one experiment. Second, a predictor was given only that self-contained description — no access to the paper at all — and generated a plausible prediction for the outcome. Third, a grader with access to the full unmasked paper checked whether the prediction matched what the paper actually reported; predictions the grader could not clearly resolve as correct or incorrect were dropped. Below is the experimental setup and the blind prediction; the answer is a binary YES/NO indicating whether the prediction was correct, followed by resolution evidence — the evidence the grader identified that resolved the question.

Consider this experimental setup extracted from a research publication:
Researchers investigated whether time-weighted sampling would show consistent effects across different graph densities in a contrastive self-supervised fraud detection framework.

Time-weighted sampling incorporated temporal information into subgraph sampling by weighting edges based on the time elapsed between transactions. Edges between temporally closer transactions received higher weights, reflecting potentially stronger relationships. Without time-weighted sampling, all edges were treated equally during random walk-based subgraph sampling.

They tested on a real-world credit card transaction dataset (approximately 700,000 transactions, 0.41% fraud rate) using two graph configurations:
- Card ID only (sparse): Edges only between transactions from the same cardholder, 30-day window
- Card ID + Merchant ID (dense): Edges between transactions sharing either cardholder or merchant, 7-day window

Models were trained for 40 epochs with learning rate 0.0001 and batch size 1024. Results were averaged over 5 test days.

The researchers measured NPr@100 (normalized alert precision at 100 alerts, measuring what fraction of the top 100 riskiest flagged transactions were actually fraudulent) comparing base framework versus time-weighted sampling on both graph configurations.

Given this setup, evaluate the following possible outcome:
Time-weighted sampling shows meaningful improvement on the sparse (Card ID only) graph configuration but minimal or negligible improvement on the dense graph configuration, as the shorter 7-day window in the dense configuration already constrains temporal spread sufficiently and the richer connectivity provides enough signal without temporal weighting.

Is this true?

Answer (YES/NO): NO